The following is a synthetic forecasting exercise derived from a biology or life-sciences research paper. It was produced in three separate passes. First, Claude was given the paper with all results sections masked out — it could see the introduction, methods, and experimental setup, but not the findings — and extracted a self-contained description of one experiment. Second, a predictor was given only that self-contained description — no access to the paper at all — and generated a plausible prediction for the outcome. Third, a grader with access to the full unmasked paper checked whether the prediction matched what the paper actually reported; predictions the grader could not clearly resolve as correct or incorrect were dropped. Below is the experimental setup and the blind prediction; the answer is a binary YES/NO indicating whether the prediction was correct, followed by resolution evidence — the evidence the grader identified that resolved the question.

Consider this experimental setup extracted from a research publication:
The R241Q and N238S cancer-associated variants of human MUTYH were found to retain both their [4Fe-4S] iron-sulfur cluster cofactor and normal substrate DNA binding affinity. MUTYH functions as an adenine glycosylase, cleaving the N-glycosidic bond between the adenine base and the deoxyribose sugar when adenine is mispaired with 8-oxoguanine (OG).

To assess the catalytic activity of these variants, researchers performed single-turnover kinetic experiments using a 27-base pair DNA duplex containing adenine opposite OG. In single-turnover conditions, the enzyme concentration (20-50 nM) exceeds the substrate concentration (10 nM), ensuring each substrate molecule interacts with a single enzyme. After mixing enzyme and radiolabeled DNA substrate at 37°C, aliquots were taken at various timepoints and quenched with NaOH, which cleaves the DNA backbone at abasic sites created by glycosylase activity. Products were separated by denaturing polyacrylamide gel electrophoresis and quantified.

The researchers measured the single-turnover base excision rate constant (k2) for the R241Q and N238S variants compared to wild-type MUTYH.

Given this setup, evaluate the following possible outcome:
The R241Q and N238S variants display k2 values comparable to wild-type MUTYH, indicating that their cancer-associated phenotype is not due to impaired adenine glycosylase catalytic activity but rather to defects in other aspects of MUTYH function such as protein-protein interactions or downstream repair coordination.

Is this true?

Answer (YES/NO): NO